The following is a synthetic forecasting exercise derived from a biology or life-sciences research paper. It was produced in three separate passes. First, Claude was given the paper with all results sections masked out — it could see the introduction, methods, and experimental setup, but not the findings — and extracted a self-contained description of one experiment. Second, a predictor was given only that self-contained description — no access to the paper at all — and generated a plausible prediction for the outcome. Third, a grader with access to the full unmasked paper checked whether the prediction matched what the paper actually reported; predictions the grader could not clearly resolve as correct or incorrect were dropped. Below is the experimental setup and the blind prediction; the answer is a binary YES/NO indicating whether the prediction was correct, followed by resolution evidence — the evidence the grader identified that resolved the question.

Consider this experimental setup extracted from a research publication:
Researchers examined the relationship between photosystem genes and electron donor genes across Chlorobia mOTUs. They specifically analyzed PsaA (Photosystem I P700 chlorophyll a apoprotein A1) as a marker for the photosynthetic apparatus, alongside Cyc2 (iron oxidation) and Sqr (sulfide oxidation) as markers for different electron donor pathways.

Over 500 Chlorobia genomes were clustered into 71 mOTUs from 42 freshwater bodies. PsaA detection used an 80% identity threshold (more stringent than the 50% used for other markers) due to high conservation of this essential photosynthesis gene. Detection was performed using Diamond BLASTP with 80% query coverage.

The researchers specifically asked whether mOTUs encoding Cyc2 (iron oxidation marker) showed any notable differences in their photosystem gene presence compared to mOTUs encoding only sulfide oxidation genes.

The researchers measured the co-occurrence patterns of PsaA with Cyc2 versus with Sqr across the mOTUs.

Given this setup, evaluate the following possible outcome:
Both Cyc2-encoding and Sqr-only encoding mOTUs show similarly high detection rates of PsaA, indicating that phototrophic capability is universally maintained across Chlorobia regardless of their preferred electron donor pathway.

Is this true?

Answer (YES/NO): YES